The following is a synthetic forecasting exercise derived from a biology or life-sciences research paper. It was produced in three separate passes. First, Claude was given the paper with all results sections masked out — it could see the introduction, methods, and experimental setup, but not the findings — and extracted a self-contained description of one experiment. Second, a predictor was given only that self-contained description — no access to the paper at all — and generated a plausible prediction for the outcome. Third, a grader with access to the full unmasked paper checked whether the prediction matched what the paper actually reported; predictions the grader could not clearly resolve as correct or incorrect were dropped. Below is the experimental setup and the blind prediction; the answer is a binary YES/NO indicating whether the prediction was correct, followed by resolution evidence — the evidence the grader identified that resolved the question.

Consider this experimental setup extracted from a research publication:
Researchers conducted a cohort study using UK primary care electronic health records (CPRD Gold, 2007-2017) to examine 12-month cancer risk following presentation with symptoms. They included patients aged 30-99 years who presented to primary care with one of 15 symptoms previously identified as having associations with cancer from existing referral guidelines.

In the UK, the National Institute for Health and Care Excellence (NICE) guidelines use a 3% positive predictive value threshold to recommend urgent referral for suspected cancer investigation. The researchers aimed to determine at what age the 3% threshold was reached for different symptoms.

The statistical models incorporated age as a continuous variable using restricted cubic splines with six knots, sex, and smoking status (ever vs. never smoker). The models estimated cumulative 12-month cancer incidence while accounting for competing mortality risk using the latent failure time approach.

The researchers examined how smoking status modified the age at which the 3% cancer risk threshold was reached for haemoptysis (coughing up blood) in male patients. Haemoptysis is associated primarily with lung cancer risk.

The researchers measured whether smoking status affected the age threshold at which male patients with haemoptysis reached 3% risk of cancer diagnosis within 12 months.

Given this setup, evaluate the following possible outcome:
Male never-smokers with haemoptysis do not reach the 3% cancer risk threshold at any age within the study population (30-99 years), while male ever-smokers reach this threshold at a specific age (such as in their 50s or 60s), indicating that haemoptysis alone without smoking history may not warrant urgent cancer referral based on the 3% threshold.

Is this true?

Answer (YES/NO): NO